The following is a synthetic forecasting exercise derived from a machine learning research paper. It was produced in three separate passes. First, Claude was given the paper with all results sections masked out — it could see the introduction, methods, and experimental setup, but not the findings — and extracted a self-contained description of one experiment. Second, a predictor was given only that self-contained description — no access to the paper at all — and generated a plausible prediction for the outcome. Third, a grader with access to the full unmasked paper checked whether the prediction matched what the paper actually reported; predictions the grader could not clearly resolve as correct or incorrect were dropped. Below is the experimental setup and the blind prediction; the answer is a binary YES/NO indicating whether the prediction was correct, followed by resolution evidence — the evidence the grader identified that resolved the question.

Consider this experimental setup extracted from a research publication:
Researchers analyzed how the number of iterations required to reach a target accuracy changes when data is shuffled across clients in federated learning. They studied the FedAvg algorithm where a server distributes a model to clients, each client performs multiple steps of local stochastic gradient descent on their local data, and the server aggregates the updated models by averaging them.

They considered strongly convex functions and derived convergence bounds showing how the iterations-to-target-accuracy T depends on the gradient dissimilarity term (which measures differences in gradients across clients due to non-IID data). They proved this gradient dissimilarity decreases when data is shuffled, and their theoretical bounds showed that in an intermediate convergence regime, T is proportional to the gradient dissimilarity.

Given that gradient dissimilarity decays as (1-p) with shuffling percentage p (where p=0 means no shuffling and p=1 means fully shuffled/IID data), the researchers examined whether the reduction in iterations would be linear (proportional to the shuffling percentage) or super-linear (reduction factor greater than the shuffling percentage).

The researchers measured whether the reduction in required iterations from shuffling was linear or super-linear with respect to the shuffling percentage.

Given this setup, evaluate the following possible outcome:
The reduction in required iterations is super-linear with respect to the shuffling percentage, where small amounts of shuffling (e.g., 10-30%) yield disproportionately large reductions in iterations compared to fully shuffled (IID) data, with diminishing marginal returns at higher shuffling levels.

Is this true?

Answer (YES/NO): YES